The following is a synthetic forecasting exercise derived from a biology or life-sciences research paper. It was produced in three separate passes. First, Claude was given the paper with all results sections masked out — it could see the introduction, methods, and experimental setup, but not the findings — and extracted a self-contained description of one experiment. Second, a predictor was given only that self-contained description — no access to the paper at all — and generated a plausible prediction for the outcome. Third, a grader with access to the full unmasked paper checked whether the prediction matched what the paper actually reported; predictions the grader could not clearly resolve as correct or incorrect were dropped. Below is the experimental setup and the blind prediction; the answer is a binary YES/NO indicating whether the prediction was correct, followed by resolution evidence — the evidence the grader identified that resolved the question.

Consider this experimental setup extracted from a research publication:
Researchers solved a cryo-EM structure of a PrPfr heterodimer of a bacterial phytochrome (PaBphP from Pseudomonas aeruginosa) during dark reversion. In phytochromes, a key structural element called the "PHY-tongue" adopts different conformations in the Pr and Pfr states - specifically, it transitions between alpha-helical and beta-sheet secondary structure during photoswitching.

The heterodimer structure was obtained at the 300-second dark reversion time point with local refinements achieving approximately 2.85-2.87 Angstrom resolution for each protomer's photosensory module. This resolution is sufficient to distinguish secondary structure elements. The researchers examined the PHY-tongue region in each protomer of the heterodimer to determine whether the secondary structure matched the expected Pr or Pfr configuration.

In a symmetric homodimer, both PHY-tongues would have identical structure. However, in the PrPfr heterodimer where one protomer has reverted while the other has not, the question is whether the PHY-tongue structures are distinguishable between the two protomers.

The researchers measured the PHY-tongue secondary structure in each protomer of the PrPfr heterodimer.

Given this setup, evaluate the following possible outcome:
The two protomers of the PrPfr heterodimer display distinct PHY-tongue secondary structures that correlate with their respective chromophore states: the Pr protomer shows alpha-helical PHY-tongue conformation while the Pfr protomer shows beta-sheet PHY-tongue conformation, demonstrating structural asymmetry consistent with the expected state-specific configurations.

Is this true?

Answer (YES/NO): NO